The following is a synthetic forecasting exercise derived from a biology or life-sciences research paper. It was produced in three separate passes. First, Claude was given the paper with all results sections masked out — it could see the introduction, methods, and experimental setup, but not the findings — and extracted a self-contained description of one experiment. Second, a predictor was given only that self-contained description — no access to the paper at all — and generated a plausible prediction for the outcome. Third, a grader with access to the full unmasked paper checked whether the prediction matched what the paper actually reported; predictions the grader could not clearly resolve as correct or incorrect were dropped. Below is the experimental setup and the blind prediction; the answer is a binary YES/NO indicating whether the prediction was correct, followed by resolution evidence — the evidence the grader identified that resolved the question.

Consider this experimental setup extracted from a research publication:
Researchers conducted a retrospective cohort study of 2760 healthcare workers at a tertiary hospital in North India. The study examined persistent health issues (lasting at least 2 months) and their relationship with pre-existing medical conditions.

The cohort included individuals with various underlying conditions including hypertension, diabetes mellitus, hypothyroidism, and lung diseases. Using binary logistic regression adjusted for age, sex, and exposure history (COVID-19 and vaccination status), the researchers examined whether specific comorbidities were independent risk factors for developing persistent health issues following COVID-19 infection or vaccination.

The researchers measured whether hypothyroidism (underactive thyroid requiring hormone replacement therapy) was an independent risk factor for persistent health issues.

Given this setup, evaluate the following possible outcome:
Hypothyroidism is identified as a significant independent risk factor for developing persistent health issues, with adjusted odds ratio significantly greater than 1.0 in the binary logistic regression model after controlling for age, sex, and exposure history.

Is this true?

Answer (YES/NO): YES